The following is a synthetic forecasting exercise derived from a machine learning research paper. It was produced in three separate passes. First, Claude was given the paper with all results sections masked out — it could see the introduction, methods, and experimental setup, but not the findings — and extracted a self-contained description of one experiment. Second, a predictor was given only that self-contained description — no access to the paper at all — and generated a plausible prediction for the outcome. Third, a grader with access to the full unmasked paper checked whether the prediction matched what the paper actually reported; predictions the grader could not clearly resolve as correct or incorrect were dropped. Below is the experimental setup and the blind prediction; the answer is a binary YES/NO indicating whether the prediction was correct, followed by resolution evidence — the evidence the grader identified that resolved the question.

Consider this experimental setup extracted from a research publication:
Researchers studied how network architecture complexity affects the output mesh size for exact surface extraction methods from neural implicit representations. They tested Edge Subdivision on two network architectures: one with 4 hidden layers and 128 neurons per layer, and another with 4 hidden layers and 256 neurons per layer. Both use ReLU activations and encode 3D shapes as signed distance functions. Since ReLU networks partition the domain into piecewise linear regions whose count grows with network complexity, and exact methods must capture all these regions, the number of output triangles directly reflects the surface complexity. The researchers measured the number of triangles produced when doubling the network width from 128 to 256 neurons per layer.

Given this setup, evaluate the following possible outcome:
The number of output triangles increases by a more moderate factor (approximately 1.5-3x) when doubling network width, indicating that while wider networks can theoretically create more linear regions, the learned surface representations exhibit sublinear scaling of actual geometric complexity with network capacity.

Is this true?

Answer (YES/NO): NO